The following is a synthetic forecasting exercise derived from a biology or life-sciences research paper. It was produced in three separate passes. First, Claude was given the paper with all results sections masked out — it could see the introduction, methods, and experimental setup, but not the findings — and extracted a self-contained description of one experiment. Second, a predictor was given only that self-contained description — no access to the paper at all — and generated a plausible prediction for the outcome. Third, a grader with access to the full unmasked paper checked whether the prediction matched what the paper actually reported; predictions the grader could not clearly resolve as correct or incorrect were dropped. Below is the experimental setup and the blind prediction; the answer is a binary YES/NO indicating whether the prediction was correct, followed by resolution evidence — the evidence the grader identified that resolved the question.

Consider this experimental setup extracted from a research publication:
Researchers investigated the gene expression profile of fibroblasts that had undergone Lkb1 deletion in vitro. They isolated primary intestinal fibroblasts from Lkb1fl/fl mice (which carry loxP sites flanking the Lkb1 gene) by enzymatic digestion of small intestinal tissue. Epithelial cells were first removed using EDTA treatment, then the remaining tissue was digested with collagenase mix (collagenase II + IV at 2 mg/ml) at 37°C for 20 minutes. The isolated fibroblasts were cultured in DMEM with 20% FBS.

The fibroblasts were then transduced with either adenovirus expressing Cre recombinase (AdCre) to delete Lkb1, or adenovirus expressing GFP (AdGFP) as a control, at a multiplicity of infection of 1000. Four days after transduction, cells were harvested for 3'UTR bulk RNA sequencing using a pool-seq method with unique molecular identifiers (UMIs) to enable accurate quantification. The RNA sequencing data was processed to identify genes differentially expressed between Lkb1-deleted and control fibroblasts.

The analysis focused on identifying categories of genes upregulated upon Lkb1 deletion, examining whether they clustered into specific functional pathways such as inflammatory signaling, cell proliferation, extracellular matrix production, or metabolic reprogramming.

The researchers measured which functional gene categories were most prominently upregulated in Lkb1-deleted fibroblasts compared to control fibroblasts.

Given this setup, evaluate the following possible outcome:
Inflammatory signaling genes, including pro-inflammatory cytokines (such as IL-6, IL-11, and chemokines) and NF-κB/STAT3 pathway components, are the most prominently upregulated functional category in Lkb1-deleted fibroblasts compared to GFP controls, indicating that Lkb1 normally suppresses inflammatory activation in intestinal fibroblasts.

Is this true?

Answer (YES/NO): YES